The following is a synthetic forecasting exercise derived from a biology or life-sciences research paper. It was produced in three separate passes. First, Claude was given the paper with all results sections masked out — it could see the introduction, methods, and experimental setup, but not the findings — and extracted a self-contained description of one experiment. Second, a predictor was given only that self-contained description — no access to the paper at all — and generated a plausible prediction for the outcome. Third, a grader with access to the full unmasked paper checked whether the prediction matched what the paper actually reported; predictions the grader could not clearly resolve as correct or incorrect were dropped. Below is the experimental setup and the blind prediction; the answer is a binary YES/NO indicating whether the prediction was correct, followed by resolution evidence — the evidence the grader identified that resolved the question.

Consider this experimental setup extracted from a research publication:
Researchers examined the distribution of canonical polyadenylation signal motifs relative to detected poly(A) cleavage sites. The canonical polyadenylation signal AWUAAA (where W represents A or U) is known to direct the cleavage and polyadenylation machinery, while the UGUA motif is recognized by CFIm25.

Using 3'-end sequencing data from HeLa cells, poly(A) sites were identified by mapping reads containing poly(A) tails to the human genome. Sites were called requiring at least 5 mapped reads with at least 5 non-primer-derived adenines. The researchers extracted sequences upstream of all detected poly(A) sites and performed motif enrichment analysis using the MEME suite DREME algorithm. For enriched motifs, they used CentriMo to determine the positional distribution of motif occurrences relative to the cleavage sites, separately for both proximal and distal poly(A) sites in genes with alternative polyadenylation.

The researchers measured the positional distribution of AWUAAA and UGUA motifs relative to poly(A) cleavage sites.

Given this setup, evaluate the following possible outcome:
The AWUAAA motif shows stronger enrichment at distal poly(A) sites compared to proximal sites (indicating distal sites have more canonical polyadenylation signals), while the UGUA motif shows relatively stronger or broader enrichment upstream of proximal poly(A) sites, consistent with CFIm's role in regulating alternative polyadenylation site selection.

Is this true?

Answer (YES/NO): NO